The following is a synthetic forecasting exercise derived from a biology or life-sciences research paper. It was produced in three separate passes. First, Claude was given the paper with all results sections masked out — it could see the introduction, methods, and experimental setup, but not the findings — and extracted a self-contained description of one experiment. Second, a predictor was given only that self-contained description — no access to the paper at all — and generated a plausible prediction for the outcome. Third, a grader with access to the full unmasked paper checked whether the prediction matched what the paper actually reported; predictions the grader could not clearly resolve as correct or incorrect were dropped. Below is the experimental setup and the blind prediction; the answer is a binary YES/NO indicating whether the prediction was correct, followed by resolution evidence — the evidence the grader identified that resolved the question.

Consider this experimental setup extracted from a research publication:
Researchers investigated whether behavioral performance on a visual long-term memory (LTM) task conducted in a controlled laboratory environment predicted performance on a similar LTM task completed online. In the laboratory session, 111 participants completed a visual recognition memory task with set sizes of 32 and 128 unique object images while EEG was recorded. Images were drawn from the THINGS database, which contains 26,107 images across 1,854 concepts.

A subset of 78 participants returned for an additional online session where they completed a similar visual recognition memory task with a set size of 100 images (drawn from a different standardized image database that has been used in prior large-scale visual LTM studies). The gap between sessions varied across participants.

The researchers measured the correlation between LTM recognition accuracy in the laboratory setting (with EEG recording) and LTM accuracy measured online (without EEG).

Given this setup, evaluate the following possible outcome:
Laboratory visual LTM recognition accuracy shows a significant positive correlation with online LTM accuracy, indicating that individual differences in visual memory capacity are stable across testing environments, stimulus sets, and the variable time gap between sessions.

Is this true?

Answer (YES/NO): YES